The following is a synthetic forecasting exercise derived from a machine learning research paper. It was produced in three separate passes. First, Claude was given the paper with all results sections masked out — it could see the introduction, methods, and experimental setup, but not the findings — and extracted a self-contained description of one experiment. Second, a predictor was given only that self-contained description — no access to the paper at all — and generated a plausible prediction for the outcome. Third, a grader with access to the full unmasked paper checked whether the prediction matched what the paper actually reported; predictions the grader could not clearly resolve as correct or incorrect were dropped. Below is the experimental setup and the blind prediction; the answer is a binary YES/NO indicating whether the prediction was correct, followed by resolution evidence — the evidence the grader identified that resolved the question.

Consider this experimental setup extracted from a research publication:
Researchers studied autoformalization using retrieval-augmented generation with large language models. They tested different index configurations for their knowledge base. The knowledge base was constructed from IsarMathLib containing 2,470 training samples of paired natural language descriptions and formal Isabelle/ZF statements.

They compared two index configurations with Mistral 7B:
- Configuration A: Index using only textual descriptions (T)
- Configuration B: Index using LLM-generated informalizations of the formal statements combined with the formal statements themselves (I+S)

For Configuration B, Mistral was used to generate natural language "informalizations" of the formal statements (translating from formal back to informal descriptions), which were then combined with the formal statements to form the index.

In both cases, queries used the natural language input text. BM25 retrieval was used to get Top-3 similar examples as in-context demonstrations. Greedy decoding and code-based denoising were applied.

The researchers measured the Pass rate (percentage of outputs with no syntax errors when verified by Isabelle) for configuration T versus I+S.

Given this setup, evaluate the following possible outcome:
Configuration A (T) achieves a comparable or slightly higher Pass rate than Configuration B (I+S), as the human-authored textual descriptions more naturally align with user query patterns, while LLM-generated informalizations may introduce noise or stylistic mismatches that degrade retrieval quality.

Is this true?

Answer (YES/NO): NO